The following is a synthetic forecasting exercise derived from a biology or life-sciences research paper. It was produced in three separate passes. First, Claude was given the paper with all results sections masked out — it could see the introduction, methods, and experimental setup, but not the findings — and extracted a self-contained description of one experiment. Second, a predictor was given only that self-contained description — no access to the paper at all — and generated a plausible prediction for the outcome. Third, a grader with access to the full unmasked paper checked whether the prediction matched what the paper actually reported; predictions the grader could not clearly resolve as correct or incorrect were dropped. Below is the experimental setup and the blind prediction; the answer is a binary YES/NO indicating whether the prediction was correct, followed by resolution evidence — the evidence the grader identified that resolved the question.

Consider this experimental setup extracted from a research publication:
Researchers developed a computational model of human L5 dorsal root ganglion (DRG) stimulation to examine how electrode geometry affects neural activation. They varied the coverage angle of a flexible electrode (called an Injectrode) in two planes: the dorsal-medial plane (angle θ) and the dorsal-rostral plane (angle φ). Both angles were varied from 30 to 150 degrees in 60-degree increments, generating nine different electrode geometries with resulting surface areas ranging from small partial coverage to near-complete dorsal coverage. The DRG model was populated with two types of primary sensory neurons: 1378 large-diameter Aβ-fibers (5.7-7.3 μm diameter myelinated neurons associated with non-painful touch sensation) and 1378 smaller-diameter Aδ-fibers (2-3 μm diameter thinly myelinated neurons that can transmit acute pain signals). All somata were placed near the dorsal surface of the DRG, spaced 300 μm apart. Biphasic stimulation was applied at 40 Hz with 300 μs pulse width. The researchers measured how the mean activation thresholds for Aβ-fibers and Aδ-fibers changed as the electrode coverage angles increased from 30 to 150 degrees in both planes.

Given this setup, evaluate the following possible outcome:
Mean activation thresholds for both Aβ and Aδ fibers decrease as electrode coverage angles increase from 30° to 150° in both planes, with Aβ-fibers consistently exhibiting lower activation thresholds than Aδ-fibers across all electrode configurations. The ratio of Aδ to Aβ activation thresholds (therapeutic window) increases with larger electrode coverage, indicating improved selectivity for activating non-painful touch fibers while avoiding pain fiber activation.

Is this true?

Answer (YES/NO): NO